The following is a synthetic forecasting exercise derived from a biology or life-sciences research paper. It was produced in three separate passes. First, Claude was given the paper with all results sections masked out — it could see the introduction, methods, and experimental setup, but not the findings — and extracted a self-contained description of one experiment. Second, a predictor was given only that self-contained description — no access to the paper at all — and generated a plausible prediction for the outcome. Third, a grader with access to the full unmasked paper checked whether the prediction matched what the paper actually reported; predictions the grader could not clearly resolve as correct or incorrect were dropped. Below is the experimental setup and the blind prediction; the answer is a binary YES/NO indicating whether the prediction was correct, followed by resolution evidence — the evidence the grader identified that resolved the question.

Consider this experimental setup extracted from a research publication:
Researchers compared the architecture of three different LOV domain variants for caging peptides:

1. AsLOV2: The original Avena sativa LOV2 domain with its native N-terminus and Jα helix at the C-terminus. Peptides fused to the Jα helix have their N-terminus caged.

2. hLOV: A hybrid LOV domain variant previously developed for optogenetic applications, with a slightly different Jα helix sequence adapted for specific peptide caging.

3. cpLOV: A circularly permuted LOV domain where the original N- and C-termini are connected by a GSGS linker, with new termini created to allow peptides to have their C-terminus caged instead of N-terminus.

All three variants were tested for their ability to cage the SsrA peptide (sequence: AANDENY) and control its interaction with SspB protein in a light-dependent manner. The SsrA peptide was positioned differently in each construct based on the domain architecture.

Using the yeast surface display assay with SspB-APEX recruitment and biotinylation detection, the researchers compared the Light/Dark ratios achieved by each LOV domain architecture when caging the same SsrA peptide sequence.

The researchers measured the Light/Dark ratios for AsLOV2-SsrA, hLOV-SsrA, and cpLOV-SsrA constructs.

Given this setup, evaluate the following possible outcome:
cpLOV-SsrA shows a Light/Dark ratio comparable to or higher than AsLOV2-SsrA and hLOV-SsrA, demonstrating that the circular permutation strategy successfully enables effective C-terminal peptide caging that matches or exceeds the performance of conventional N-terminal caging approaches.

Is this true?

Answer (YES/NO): NO